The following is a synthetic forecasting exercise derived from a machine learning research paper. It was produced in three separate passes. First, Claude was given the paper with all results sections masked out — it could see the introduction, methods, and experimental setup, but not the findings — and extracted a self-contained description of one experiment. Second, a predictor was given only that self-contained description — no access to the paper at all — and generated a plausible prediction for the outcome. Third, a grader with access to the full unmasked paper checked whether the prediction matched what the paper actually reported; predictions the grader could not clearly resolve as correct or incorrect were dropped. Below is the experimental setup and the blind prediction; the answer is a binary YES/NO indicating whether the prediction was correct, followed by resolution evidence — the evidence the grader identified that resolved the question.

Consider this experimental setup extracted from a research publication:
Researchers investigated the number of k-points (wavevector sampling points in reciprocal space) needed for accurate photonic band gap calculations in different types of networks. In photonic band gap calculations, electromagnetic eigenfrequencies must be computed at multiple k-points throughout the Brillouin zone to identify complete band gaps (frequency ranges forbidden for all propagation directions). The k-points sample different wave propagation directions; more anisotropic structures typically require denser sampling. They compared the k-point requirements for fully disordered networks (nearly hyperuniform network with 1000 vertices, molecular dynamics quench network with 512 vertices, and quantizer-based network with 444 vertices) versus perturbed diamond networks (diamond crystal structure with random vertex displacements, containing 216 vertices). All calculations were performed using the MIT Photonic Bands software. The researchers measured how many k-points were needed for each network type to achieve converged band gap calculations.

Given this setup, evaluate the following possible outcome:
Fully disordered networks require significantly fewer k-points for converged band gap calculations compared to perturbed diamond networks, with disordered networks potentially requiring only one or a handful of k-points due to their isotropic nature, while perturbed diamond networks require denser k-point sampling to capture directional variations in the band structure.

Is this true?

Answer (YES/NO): NO